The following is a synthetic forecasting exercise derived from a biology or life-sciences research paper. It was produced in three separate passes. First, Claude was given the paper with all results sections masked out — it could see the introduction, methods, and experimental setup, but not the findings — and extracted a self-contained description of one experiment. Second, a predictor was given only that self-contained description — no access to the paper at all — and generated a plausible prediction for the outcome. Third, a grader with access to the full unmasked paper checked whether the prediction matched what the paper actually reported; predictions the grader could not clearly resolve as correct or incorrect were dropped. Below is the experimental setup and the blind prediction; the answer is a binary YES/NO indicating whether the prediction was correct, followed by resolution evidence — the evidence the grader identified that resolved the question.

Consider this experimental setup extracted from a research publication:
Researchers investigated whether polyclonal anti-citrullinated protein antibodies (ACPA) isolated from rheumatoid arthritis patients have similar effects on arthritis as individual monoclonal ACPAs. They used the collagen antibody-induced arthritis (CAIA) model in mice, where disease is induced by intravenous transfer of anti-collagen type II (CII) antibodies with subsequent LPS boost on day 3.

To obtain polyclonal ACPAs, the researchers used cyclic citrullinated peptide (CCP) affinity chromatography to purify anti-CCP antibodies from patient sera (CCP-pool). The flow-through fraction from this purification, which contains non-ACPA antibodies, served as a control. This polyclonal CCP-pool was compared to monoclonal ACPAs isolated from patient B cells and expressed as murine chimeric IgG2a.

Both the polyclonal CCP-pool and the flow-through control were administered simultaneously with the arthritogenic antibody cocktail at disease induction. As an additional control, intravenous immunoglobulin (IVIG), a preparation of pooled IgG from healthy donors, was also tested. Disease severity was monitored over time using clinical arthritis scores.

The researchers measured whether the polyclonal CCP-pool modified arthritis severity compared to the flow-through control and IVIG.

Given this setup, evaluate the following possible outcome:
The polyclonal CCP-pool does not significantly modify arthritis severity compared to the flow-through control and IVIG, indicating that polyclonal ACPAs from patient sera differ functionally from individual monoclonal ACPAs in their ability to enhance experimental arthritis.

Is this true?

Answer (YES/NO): NO